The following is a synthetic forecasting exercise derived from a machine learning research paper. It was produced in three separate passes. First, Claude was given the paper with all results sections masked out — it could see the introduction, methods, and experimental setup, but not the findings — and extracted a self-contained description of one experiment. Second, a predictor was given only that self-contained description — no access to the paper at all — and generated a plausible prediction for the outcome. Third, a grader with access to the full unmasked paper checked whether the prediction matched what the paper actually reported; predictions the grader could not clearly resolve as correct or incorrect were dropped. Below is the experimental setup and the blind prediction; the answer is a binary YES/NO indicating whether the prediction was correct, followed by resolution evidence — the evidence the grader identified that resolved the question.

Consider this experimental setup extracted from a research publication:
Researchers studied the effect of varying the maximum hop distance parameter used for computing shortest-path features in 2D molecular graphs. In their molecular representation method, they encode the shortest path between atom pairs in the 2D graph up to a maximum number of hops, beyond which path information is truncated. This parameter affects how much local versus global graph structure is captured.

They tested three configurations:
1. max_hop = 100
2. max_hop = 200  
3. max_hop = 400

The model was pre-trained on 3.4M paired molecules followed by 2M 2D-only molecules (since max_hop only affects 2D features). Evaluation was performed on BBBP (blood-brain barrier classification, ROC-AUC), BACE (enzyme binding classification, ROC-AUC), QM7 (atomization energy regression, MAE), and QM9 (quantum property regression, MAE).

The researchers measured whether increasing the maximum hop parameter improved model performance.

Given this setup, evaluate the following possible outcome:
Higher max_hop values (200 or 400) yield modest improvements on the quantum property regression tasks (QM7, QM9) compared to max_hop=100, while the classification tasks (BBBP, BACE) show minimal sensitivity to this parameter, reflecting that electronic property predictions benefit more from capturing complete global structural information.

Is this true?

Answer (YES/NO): NO